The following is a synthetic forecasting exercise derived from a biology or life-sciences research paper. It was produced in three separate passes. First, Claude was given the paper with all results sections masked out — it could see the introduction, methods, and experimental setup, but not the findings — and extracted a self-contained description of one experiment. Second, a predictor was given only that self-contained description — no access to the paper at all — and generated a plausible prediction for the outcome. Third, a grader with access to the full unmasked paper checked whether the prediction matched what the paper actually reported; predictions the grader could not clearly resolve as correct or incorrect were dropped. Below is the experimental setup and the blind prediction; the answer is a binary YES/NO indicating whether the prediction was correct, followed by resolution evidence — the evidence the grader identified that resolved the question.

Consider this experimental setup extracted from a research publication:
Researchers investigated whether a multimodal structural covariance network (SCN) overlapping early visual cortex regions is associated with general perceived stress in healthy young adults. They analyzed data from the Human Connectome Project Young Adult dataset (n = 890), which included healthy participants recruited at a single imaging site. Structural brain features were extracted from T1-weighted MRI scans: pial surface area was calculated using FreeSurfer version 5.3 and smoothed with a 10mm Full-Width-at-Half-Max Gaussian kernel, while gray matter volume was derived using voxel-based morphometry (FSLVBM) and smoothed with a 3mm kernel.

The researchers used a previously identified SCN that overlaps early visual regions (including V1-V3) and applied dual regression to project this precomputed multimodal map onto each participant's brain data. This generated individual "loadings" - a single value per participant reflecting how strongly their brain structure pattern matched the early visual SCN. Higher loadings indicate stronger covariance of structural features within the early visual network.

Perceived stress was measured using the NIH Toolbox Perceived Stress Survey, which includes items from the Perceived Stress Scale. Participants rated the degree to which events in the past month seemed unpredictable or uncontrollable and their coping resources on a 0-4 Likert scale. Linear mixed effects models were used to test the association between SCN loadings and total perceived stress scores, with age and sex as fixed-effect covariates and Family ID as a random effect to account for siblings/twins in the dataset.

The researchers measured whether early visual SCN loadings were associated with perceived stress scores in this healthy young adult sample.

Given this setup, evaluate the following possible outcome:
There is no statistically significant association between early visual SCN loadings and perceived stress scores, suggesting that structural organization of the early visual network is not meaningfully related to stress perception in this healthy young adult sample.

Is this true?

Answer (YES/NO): YES